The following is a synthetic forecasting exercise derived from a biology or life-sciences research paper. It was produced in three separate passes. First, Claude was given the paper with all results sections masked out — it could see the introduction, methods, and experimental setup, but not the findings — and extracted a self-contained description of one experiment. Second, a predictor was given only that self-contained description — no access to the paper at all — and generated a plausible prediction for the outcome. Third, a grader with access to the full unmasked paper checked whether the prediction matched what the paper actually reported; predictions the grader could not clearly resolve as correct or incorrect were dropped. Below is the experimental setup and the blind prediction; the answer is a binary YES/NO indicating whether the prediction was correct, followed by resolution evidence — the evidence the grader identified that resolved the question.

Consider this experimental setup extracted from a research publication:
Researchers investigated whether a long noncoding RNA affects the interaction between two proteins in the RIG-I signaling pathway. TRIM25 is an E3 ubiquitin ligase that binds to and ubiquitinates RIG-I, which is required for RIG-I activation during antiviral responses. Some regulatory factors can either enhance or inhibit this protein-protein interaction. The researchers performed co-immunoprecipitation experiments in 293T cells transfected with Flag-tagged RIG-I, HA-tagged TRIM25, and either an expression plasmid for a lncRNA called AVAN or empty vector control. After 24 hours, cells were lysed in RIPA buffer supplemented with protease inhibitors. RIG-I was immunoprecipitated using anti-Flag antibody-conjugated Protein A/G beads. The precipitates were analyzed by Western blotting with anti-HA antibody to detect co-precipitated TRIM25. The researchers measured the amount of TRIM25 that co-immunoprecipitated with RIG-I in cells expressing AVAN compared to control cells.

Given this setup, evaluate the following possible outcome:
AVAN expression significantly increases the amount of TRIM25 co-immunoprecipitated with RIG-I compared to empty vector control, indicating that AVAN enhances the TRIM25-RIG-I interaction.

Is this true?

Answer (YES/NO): YES